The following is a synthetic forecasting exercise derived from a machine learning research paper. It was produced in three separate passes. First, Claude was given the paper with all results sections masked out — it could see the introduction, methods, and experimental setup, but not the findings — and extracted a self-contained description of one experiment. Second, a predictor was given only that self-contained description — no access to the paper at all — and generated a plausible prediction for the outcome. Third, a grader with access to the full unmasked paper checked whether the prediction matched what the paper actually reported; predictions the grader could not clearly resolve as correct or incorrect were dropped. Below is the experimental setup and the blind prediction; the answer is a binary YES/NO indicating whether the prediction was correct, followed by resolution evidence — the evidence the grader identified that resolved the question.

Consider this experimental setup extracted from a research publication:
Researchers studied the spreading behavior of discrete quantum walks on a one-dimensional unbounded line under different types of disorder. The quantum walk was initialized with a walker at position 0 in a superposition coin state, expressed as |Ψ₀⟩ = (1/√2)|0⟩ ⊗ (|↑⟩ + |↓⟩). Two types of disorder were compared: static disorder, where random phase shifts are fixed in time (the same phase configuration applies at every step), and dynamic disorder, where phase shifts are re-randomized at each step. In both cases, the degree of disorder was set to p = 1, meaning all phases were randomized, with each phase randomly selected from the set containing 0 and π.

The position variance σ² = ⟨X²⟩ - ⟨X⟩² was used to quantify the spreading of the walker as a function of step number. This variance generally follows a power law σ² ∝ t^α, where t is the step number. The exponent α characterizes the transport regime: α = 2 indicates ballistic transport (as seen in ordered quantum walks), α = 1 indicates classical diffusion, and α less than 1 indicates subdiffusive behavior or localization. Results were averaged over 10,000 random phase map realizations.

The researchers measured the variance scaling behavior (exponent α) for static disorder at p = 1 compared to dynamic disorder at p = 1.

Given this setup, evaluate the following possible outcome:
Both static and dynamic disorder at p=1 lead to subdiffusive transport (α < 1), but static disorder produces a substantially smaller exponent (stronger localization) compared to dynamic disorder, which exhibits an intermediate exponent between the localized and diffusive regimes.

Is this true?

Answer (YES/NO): NO